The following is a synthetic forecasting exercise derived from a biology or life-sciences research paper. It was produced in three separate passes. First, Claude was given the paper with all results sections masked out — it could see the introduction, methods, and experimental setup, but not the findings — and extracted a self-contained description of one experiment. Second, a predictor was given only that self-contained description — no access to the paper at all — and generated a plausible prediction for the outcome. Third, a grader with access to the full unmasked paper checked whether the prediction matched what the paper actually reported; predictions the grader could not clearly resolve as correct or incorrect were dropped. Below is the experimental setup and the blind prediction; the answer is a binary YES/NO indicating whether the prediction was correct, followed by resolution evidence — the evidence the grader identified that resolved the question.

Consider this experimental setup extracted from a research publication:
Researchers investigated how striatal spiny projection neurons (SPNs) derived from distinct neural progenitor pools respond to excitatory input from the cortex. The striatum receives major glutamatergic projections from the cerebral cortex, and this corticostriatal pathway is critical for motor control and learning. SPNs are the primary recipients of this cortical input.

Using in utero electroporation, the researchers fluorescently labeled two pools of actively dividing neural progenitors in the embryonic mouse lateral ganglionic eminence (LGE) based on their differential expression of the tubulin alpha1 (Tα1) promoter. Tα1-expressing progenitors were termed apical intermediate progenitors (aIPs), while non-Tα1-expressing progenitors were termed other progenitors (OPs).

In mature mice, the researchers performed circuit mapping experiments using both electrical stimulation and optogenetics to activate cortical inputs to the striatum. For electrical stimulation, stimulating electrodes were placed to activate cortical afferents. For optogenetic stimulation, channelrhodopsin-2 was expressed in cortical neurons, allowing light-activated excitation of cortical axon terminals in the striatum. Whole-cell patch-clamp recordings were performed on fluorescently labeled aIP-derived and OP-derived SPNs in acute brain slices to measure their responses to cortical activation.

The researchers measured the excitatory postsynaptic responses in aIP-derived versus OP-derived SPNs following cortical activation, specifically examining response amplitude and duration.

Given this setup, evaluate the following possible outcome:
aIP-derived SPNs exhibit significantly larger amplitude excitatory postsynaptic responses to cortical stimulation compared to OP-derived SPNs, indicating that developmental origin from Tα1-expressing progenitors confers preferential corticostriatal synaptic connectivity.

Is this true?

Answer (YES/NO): NO